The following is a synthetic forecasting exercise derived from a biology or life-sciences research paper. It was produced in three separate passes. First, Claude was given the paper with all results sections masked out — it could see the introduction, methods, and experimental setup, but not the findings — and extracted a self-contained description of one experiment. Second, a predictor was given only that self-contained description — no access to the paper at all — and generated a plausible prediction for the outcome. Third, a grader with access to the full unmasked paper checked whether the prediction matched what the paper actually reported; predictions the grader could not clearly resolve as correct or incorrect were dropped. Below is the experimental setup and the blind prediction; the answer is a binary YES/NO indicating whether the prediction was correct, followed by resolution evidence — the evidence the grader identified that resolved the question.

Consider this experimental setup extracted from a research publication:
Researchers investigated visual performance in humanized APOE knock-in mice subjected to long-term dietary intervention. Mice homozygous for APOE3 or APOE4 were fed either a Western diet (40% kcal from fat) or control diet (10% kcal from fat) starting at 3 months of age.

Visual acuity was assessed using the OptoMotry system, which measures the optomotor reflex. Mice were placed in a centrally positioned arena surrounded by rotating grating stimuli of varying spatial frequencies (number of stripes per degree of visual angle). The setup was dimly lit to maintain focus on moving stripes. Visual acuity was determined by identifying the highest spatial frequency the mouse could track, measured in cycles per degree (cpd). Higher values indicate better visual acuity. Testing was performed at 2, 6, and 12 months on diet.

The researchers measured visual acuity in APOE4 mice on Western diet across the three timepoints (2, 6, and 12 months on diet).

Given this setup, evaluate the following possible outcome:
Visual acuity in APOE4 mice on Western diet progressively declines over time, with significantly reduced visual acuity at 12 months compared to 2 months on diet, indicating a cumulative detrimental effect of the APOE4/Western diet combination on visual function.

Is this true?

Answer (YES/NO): YES